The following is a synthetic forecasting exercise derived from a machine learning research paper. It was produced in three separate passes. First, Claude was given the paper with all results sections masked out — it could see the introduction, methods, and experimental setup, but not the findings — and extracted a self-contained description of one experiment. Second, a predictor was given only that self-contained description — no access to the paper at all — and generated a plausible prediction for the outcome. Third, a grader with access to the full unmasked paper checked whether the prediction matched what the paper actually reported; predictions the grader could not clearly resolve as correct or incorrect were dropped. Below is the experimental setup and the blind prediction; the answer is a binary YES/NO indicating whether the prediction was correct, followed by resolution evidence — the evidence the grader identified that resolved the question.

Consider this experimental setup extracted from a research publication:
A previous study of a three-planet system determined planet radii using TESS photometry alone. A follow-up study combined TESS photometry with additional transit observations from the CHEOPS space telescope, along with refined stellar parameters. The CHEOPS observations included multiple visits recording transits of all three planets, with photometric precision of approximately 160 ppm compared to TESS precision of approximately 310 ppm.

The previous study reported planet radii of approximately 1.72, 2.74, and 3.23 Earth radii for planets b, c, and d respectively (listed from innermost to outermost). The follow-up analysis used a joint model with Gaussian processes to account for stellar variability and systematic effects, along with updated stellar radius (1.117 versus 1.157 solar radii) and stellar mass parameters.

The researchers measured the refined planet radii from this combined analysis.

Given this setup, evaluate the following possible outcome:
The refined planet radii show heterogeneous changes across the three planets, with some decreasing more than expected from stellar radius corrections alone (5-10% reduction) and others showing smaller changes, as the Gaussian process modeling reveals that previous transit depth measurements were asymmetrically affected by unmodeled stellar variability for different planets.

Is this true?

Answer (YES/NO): NO